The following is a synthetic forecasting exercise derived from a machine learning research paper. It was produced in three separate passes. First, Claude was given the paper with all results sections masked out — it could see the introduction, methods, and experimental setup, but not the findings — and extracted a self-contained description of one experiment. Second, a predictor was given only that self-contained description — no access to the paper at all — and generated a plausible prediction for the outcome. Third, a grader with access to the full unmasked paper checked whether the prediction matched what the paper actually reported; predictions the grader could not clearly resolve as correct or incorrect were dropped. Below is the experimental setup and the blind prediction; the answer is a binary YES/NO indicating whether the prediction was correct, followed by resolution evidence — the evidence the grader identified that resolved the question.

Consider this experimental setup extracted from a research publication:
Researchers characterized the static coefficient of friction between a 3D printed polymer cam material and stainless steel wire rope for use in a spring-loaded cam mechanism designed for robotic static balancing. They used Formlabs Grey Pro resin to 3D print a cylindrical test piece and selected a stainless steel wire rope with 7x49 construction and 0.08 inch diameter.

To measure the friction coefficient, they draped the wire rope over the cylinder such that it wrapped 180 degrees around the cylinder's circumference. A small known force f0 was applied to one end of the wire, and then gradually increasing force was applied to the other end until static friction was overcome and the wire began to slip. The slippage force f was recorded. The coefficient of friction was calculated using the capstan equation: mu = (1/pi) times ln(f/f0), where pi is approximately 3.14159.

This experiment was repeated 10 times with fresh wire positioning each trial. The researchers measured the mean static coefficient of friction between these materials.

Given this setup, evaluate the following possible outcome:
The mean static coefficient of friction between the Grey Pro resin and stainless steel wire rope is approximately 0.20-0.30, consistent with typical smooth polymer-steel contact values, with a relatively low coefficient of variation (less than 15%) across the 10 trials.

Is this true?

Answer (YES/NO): NO